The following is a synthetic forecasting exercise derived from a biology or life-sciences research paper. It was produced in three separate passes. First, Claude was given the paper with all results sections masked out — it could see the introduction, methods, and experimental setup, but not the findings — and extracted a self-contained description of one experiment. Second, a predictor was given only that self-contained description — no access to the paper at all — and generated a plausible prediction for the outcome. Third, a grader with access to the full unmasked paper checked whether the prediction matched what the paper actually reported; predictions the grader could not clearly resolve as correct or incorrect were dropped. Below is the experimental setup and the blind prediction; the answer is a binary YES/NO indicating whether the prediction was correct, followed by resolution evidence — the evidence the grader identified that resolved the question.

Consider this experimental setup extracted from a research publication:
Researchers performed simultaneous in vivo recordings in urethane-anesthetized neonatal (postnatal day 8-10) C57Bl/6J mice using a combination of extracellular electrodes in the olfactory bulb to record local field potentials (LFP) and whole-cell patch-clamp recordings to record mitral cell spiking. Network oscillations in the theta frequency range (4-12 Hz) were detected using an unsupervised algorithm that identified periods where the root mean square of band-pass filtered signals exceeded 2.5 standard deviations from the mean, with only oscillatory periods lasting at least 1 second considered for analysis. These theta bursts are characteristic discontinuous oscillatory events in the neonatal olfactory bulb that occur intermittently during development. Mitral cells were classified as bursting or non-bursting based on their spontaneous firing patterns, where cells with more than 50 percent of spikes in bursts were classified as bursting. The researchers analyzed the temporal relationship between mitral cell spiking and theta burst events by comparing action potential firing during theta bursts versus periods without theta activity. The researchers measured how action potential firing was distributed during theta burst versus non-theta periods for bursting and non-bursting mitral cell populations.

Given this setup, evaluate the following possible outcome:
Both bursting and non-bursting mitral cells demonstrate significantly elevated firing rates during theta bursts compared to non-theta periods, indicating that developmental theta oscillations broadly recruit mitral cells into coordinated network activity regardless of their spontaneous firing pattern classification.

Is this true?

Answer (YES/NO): YES